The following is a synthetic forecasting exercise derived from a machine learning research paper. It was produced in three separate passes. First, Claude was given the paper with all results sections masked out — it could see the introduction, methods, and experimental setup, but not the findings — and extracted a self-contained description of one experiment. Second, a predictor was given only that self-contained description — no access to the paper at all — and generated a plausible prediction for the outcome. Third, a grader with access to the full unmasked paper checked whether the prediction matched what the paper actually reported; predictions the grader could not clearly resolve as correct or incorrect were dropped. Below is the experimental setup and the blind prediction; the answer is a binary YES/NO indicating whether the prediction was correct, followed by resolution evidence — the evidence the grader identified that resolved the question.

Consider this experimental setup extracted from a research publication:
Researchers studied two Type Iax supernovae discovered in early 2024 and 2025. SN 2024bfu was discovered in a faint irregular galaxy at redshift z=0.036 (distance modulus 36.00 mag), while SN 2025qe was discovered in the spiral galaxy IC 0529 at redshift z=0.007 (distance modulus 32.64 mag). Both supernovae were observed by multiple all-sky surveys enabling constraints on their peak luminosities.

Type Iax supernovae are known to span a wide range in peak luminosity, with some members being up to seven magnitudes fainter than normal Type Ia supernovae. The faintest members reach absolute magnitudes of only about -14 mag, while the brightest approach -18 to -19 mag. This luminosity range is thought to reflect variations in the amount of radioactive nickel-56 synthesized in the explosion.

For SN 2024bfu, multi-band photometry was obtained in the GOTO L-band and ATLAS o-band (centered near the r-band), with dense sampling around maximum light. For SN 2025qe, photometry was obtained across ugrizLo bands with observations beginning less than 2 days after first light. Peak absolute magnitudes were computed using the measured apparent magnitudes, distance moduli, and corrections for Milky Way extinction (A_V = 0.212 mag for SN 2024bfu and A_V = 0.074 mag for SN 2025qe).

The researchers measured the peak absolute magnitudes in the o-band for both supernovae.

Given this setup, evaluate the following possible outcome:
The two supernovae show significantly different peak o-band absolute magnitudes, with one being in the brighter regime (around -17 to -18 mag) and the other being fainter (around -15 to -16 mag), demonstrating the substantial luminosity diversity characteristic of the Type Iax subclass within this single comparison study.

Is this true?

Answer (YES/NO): NO